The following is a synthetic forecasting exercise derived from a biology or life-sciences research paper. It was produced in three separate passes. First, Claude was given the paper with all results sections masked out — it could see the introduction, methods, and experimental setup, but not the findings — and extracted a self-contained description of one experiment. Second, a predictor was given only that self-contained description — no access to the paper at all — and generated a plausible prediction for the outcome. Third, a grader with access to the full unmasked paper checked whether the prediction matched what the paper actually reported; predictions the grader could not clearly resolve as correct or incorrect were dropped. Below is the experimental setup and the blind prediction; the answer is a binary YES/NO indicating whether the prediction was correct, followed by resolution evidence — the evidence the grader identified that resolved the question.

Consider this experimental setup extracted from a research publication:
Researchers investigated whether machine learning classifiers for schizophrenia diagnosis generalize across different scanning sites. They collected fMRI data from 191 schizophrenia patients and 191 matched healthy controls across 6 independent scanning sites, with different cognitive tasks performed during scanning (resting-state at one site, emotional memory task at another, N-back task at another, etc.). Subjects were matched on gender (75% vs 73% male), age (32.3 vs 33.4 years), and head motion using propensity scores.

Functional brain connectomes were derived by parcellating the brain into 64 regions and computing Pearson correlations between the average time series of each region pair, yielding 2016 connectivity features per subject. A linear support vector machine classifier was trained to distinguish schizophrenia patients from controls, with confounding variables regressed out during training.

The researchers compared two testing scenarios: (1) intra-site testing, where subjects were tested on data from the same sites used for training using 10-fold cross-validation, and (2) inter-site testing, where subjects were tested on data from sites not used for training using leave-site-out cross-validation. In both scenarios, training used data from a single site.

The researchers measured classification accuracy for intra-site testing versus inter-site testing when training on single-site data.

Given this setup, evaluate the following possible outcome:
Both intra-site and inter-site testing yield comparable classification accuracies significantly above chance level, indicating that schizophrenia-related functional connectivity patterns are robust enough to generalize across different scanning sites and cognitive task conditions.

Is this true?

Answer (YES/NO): NO